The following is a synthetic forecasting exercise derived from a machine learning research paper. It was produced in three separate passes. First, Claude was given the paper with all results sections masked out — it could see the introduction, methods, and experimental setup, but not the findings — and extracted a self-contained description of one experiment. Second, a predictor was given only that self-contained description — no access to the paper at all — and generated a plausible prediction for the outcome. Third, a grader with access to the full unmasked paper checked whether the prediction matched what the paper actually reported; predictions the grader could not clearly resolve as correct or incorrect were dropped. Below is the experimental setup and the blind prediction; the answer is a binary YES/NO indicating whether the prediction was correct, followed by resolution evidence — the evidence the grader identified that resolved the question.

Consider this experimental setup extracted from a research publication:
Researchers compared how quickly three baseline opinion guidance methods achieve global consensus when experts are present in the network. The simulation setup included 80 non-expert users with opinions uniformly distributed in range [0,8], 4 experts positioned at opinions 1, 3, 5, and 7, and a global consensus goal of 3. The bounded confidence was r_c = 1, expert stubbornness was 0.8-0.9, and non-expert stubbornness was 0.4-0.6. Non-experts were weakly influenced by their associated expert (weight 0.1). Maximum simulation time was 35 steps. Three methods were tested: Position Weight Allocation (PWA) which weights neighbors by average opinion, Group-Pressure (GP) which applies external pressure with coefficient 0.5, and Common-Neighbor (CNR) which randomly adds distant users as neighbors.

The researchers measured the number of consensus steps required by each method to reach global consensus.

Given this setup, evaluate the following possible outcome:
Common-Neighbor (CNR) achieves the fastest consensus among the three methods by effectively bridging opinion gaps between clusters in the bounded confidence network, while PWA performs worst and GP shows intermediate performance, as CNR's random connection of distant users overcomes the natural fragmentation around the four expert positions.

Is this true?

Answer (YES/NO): NO